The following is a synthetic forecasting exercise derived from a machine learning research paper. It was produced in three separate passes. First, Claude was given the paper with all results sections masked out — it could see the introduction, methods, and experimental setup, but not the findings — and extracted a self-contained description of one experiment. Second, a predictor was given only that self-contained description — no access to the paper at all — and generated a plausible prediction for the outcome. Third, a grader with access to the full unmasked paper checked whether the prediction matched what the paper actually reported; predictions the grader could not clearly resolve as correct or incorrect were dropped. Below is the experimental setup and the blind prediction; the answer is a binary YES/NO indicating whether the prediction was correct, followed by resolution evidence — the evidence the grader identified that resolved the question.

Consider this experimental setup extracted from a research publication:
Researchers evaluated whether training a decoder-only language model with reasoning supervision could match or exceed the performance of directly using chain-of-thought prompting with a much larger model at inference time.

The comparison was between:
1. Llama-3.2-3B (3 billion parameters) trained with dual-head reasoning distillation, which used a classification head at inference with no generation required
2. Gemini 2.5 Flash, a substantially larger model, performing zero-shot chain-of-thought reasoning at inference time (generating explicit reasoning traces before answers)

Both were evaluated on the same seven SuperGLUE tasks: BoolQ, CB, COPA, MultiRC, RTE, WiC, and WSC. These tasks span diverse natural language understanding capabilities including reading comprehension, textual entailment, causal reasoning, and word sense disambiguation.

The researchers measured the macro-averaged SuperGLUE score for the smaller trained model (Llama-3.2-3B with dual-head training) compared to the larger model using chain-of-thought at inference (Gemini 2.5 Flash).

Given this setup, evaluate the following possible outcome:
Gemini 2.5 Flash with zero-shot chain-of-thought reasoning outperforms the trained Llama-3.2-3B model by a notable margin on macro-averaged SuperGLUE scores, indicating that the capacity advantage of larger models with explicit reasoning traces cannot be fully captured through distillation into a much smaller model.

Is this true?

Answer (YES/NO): YES